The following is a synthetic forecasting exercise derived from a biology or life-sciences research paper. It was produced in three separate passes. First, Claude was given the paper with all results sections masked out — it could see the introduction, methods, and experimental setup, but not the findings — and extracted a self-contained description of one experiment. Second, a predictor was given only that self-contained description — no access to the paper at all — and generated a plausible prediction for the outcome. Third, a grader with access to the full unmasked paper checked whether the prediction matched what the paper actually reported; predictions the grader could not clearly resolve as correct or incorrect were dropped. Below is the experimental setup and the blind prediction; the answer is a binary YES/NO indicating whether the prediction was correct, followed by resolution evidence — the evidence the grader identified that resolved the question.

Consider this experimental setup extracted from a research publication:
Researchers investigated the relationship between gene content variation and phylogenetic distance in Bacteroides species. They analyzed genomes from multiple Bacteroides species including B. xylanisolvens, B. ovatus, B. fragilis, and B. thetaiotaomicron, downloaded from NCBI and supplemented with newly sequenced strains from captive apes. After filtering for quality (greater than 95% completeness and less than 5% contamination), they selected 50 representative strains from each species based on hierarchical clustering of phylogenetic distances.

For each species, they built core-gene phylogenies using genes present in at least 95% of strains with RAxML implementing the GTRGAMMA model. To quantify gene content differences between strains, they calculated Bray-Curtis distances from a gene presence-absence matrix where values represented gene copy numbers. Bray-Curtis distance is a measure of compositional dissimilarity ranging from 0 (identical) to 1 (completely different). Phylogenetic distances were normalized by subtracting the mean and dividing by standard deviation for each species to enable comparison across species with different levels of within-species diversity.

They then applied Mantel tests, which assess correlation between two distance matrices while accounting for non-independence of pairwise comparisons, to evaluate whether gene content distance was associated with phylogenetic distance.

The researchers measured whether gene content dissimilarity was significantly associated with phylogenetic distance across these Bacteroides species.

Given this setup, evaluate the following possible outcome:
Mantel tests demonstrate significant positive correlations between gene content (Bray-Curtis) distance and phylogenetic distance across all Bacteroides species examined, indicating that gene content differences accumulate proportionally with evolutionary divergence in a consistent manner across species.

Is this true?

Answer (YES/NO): NO